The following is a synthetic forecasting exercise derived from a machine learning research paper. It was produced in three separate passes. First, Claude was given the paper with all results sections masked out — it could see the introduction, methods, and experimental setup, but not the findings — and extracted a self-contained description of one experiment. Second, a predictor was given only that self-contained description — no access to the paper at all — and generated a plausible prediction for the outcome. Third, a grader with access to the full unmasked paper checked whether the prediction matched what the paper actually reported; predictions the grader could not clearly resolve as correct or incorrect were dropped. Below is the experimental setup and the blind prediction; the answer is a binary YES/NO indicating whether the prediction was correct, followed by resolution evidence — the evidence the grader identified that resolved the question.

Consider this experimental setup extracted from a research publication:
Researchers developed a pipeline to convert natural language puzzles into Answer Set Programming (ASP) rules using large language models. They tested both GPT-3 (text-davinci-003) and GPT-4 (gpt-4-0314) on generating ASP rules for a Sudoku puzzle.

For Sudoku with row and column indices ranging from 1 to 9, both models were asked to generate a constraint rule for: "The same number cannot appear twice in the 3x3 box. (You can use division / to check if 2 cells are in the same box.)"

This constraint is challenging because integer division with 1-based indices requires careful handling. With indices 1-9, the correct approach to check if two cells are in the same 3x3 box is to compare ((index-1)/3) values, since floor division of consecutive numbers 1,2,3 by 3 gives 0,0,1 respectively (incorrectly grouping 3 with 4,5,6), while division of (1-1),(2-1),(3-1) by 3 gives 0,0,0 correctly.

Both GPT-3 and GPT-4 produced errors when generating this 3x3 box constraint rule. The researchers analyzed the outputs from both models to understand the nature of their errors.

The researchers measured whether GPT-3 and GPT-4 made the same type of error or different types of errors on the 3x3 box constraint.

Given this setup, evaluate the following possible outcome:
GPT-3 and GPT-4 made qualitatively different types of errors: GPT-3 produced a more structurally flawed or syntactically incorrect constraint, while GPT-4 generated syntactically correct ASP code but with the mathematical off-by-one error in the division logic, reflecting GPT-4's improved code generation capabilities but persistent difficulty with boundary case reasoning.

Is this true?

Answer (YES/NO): NO